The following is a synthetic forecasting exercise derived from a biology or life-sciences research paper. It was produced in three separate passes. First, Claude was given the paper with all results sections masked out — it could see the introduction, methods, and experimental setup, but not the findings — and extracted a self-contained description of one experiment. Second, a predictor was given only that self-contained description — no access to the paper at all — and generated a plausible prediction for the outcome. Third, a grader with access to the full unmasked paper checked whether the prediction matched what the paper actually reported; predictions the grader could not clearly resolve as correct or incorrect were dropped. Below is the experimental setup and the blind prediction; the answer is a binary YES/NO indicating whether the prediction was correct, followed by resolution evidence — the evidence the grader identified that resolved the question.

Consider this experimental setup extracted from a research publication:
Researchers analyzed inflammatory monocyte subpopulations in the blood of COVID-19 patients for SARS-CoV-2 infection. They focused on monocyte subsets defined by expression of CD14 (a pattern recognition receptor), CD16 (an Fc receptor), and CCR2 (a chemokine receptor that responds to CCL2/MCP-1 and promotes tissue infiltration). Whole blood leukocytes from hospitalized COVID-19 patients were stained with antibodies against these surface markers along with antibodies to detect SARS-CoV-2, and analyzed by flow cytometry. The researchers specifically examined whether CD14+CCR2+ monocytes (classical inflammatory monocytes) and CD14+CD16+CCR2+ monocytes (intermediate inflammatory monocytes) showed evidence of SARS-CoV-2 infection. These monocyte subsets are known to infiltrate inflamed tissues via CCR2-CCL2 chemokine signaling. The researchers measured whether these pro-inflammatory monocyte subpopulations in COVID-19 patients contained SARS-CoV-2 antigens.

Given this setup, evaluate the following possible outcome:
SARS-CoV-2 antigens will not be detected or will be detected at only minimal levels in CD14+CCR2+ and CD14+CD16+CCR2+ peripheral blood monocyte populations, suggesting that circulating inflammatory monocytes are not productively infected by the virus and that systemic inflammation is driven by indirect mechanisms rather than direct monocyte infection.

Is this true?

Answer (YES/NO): NO